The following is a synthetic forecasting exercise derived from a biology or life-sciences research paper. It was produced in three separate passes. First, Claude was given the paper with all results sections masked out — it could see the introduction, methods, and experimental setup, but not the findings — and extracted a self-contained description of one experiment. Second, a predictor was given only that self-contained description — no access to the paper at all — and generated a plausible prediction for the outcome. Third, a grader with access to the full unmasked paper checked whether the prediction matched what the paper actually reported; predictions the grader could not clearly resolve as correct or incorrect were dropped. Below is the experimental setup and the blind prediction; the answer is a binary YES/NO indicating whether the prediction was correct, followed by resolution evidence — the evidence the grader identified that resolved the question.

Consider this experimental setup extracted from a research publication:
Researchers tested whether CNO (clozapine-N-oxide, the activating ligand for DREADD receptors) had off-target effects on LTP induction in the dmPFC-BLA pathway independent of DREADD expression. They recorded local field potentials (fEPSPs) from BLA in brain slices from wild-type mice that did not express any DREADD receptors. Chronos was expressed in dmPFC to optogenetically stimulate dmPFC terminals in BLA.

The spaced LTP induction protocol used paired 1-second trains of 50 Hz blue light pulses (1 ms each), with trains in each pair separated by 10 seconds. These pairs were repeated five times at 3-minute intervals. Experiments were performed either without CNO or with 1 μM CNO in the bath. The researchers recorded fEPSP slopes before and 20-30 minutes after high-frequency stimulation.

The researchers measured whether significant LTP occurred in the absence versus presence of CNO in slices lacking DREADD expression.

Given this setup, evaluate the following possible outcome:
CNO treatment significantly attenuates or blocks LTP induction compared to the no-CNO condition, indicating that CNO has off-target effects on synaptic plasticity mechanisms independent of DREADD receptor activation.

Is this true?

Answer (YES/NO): NO